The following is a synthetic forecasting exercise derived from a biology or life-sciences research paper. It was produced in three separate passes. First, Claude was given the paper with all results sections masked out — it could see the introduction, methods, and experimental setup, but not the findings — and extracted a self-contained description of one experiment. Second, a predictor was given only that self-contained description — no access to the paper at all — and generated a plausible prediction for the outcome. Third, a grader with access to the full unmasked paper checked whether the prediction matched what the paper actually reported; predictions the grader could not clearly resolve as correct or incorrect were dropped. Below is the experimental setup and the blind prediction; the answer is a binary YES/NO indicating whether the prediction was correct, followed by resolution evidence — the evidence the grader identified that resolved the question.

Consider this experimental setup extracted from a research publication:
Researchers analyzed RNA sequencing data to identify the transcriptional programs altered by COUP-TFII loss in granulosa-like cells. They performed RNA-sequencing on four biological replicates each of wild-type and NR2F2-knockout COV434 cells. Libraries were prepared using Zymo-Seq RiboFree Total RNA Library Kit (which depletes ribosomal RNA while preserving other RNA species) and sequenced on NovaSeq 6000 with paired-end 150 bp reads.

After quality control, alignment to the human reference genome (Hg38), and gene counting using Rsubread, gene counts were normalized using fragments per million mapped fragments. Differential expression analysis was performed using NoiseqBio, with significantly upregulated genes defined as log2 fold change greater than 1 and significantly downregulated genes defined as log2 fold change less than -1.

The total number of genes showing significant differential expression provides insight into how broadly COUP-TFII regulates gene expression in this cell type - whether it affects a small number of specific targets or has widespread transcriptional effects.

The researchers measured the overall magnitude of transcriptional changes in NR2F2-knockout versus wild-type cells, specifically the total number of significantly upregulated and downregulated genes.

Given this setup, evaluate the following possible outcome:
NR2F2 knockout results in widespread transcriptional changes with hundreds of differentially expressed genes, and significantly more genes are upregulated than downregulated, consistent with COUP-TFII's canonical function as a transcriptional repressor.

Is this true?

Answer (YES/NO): NO